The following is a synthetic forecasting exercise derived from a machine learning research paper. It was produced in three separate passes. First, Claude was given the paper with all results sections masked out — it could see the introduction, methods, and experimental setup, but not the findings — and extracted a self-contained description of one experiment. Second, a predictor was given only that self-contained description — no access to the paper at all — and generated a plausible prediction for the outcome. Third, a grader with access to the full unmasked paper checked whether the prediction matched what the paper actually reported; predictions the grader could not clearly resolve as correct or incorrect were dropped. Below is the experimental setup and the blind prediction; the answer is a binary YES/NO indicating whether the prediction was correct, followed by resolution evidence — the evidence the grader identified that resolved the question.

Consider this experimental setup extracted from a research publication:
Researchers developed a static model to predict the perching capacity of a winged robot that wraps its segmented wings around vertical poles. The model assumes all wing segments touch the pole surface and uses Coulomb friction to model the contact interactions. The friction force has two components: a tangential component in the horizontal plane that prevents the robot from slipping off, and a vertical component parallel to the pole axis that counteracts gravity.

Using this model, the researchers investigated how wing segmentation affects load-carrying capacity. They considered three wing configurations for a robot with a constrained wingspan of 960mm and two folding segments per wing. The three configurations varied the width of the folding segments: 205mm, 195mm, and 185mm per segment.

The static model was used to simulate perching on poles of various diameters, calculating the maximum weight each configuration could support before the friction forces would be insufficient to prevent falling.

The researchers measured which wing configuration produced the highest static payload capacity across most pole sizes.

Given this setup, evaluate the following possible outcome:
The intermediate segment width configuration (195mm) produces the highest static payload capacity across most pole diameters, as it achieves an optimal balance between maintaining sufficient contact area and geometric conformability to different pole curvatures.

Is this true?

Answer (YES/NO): YES